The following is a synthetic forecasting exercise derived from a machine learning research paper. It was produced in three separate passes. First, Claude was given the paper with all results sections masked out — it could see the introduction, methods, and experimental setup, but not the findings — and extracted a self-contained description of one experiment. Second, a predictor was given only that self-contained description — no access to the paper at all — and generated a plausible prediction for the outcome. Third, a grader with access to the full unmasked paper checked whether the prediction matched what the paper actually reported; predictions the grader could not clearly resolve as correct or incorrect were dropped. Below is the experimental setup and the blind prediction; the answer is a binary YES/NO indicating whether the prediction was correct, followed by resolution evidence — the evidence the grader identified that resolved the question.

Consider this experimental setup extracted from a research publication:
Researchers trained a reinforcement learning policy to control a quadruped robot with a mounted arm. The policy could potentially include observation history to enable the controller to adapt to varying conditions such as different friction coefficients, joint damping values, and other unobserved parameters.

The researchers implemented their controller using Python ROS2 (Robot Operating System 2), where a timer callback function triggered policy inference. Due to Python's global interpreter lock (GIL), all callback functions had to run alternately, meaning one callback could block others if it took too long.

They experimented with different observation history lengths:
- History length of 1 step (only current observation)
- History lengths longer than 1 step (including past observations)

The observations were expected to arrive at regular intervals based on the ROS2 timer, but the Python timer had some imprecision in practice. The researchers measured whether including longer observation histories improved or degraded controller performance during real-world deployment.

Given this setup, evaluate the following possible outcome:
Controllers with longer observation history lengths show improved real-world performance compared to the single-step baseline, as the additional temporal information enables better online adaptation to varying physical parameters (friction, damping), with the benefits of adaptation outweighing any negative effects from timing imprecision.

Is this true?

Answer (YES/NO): NO